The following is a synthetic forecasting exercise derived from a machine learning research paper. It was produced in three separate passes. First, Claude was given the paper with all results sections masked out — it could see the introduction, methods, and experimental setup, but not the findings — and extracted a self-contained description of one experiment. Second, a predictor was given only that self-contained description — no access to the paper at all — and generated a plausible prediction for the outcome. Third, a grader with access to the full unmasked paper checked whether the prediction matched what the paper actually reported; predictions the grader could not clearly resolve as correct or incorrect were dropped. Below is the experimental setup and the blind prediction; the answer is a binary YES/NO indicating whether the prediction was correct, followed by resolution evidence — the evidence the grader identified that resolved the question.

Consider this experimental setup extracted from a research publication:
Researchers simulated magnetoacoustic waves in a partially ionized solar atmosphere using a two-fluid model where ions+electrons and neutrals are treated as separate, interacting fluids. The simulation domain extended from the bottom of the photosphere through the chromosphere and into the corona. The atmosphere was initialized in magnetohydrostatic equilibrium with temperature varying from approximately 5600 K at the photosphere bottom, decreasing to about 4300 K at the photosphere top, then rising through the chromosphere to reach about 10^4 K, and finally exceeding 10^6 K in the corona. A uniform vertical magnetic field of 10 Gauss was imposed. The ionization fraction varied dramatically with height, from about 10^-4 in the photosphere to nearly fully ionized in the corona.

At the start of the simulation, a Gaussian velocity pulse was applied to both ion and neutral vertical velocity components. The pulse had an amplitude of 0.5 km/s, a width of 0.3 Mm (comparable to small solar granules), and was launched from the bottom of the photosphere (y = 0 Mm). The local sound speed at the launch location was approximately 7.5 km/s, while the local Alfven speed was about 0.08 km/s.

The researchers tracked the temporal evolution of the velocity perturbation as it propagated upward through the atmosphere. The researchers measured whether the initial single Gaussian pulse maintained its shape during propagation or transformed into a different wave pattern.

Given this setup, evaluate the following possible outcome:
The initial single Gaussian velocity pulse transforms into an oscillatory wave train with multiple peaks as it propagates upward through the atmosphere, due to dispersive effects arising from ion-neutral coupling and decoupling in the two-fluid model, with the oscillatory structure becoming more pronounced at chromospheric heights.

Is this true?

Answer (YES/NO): YES